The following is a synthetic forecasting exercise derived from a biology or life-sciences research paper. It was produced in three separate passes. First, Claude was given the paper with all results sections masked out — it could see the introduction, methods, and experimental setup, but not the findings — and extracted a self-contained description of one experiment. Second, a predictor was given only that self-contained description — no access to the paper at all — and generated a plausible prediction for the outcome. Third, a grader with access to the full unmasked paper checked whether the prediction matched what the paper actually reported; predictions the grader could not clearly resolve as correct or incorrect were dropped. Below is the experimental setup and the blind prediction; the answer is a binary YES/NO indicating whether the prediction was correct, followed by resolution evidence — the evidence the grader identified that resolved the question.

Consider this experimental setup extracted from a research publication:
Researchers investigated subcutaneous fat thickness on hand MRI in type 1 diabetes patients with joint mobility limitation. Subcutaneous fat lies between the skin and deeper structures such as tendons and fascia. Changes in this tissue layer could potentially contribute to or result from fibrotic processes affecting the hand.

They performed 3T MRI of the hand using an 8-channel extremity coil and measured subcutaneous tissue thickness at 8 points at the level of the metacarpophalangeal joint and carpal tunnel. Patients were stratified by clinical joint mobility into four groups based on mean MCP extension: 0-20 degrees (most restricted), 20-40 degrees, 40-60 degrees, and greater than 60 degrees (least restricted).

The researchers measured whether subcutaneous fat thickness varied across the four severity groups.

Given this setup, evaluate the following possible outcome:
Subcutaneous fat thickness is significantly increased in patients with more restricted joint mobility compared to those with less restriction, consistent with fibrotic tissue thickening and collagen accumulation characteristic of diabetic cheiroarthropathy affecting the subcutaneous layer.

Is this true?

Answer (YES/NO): NO